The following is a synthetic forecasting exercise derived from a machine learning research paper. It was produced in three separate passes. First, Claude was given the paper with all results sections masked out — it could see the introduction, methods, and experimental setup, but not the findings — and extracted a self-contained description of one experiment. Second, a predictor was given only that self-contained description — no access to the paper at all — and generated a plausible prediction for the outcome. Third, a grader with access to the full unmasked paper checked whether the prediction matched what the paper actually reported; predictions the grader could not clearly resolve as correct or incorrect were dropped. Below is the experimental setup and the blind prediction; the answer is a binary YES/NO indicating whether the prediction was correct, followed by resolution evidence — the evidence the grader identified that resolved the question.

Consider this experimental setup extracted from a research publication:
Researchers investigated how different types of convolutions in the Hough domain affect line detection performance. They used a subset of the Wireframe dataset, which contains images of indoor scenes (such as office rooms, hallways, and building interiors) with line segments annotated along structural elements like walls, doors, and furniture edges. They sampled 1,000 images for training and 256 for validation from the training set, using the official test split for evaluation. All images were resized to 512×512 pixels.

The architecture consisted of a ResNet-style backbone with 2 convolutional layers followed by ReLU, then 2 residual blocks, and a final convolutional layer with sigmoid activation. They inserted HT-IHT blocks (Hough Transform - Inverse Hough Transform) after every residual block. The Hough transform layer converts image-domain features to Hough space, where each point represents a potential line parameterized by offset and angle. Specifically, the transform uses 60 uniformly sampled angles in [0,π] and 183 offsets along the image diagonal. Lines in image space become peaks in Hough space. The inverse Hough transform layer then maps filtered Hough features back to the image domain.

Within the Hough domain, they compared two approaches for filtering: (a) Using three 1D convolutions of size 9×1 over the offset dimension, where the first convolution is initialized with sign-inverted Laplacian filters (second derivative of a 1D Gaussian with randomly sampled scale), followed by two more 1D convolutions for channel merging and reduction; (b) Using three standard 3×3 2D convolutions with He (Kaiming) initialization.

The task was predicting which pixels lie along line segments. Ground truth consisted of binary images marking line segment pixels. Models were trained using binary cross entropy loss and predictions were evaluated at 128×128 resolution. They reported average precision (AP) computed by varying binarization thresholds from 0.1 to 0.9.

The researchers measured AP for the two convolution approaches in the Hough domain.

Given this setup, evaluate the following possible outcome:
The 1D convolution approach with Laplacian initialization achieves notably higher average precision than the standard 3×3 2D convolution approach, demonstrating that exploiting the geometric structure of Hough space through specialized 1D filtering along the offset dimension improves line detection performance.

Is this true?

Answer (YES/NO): YES